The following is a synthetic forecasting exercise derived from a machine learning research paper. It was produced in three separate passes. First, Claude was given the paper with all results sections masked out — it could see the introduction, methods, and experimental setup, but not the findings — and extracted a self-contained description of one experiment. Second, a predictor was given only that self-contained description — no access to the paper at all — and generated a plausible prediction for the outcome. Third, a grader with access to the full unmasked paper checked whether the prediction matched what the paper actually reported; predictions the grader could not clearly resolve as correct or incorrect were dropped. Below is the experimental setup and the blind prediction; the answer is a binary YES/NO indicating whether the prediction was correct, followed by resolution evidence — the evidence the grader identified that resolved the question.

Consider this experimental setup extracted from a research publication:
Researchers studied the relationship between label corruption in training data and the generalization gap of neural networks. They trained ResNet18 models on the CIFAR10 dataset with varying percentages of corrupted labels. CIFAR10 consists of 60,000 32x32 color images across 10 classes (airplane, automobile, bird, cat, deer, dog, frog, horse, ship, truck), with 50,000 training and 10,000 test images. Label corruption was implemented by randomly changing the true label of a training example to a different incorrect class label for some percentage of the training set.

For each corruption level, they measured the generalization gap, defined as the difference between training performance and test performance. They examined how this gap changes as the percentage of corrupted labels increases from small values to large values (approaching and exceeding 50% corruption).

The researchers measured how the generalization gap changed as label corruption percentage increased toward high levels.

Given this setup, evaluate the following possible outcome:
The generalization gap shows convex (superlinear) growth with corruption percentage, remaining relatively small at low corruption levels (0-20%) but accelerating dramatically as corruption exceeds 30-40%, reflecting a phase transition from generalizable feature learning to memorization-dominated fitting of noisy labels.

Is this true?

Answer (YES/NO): NO